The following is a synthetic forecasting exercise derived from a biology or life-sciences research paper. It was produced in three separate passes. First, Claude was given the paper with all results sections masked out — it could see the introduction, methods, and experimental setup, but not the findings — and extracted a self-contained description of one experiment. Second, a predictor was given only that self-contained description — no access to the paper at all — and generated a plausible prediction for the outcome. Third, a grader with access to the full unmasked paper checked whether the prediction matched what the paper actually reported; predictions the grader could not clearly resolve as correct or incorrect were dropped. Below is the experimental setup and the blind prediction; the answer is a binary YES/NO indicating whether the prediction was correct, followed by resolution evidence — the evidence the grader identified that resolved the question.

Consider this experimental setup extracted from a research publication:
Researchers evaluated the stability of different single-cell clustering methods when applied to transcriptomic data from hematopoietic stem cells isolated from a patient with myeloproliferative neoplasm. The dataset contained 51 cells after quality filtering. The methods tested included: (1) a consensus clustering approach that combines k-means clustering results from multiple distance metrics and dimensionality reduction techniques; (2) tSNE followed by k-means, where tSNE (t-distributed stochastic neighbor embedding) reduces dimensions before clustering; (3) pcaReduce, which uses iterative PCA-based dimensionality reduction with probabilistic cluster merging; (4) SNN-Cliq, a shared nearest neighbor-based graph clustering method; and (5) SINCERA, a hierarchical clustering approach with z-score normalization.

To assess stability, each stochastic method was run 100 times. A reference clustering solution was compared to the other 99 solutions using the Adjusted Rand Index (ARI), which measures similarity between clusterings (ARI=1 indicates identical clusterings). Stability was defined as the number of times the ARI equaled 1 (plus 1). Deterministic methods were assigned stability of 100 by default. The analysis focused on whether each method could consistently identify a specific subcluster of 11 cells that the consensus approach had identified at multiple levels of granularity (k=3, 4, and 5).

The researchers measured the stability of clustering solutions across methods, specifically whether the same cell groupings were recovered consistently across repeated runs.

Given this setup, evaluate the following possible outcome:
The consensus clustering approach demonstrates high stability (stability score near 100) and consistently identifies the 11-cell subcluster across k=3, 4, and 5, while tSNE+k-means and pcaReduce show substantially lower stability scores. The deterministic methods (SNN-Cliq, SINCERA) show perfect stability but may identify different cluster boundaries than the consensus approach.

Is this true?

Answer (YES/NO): YES